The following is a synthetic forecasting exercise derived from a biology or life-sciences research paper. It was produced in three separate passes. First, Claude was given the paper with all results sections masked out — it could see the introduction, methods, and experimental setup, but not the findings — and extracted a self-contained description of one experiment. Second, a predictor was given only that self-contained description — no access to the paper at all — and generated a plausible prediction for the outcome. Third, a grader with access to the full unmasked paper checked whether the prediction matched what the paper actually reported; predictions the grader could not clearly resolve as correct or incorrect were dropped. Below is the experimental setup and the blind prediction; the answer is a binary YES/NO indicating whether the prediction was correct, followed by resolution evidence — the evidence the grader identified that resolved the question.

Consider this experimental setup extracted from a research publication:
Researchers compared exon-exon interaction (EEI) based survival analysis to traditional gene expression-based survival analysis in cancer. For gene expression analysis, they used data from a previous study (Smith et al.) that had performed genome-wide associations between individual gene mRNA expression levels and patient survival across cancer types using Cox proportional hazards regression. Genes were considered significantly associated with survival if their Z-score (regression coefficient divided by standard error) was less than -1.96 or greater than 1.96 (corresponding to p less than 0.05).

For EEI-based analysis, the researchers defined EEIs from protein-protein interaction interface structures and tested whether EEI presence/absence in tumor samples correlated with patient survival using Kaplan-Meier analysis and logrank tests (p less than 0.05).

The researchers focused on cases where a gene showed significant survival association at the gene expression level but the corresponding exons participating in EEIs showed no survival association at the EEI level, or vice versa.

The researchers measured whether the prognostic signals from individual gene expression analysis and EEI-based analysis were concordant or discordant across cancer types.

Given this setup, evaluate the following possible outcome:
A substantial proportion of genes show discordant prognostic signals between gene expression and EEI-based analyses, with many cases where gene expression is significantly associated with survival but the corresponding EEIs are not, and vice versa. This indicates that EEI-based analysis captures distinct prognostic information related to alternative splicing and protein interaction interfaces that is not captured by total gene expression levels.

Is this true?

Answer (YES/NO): YES